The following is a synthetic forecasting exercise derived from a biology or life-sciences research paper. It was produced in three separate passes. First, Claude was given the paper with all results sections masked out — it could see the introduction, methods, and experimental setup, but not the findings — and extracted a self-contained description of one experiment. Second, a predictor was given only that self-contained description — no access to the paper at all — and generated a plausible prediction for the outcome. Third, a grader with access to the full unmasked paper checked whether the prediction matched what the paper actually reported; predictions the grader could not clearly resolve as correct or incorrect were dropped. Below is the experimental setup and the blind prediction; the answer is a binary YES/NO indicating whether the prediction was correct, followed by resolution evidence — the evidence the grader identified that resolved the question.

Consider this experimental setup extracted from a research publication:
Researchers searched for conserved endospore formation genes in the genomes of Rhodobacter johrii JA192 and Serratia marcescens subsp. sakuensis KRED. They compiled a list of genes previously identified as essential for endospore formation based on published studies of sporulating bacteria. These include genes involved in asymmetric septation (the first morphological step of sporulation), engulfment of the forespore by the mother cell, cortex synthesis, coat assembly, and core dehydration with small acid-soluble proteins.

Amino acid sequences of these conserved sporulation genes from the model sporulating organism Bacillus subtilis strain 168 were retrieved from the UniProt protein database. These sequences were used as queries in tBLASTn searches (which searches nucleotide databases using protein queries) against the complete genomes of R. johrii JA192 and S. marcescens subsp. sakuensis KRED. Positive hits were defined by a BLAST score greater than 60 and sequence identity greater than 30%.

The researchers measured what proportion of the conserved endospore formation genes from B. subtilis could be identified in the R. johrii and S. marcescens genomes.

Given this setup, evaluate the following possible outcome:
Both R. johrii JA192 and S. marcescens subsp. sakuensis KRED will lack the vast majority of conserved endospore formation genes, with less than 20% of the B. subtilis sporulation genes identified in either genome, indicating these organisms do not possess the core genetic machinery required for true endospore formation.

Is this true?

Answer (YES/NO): YES